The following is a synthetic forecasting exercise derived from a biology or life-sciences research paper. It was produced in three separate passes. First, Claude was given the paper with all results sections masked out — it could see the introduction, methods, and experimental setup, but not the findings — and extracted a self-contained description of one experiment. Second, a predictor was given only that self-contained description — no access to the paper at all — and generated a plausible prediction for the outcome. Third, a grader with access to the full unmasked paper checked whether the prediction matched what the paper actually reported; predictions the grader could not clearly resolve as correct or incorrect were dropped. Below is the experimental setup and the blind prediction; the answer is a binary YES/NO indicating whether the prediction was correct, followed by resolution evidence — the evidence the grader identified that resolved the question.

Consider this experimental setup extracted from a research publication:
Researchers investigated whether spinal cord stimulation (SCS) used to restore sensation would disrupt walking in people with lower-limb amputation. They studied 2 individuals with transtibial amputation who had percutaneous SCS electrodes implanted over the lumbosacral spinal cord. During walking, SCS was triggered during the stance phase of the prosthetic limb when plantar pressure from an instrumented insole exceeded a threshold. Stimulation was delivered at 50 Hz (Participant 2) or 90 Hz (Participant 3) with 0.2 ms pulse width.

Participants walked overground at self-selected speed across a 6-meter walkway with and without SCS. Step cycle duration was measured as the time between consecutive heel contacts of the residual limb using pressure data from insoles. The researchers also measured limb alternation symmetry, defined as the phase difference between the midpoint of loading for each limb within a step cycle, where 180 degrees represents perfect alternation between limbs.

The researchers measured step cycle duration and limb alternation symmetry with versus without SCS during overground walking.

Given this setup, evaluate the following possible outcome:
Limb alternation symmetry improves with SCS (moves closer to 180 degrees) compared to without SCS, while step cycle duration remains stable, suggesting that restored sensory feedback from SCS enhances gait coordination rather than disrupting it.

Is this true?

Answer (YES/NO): NO